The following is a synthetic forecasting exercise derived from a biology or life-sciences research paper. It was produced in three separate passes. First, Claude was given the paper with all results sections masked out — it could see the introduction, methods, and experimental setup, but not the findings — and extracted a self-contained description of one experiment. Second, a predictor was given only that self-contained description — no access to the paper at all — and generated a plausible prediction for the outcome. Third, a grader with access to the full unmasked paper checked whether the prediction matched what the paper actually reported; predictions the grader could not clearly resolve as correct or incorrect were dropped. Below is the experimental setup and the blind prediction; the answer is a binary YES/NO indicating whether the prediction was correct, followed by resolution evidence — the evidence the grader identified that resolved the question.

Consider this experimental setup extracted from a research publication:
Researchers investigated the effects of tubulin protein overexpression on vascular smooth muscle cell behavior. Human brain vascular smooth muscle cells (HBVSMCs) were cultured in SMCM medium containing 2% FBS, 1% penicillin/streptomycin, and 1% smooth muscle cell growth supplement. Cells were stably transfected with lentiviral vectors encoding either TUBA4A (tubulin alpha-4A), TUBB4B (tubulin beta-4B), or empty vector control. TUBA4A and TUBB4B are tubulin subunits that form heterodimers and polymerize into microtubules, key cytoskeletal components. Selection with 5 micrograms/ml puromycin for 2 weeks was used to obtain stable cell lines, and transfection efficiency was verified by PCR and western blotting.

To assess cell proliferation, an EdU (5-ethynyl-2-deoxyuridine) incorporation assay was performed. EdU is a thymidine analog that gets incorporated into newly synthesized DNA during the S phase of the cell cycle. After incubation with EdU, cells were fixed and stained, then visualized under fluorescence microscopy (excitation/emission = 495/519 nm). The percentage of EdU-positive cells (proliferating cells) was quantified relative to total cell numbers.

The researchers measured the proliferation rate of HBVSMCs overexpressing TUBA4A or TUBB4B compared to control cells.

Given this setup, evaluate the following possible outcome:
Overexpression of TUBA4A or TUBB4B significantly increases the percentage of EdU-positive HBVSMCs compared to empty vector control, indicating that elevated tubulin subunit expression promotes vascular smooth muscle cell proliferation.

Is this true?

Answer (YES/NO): YES